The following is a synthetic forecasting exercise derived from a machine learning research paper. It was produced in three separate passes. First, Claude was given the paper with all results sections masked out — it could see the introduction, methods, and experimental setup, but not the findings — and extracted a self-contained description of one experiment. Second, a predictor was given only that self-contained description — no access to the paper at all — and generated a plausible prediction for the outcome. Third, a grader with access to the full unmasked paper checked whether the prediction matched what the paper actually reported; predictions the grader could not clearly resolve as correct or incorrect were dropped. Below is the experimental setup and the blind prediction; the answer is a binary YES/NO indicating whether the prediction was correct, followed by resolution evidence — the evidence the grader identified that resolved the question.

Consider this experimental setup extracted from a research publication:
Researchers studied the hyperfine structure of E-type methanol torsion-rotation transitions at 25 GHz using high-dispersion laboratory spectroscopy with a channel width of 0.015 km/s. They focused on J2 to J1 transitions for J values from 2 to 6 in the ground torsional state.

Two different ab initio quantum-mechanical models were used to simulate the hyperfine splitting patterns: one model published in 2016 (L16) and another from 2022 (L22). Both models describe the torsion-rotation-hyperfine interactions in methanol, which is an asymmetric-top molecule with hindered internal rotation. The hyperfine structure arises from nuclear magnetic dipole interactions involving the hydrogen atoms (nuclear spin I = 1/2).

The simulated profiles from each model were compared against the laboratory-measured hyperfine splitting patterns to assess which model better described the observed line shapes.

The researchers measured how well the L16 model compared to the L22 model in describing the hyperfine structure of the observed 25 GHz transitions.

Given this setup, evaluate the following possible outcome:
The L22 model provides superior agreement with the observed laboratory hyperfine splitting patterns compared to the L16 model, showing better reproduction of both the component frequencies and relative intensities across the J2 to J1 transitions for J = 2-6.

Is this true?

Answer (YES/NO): NO